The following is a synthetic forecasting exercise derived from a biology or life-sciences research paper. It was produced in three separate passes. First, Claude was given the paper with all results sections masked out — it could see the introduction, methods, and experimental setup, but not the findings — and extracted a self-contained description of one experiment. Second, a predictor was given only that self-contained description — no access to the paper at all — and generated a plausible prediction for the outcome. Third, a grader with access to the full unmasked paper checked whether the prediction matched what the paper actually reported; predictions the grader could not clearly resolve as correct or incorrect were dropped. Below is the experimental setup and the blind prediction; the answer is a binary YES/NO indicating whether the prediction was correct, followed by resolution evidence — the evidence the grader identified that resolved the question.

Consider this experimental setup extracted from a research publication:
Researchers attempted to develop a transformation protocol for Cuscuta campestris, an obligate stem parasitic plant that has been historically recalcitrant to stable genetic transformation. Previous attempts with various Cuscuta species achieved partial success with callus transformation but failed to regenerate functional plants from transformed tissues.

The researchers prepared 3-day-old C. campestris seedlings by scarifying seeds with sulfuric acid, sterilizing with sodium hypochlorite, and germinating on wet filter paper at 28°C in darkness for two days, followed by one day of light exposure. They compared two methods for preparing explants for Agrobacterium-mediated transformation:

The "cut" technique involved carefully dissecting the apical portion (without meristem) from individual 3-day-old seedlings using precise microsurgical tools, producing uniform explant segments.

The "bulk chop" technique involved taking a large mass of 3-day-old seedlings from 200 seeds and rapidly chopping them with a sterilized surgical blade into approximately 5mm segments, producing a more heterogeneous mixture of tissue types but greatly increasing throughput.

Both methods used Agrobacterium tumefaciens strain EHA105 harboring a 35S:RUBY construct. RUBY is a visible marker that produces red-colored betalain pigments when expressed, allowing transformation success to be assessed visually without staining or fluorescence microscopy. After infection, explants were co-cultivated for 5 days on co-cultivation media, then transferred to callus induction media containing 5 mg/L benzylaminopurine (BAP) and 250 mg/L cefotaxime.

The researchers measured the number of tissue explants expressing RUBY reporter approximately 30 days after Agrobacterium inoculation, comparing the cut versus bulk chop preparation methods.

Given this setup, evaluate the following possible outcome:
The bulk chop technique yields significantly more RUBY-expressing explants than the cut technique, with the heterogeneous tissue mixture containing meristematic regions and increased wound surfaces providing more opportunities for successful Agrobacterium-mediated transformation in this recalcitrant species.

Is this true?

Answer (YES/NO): NO